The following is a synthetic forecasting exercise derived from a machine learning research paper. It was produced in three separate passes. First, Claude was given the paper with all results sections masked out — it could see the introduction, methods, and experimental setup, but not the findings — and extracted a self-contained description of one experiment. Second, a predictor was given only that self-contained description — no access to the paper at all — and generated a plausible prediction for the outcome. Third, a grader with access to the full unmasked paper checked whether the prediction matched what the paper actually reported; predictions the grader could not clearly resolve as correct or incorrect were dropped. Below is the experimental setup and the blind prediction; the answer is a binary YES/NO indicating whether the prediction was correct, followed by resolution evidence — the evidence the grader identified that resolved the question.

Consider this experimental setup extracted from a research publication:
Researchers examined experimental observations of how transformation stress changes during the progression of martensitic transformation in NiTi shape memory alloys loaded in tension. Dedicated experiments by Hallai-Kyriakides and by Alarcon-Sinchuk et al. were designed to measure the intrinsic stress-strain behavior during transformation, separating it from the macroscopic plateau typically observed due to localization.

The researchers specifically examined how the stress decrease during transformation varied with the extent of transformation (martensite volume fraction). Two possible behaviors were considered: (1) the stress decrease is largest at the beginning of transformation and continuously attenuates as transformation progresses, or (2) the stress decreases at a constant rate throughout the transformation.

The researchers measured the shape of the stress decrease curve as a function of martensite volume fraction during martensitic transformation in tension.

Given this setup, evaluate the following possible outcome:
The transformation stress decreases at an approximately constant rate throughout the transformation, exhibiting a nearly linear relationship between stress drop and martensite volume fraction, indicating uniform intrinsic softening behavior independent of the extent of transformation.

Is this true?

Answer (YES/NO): NO